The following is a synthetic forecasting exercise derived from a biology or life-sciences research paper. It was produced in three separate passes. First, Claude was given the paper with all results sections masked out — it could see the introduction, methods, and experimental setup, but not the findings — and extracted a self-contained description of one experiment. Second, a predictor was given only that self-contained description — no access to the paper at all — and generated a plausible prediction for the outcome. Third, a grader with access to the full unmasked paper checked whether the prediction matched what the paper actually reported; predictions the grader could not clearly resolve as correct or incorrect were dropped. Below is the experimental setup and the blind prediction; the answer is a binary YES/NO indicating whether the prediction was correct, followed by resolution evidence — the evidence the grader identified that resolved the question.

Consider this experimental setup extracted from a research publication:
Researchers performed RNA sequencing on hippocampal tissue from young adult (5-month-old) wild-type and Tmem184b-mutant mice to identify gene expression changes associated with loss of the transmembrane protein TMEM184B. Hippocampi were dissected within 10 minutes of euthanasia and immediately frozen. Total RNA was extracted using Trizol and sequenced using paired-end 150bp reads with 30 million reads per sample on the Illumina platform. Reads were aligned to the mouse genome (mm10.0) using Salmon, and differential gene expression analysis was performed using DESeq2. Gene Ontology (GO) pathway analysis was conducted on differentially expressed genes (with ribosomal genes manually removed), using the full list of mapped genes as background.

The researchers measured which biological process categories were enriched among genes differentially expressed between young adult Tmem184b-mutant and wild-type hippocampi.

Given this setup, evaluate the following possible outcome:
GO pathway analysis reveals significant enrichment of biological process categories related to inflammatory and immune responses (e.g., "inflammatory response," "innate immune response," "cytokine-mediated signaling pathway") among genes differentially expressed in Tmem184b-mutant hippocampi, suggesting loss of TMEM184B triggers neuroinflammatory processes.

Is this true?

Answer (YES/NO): NO